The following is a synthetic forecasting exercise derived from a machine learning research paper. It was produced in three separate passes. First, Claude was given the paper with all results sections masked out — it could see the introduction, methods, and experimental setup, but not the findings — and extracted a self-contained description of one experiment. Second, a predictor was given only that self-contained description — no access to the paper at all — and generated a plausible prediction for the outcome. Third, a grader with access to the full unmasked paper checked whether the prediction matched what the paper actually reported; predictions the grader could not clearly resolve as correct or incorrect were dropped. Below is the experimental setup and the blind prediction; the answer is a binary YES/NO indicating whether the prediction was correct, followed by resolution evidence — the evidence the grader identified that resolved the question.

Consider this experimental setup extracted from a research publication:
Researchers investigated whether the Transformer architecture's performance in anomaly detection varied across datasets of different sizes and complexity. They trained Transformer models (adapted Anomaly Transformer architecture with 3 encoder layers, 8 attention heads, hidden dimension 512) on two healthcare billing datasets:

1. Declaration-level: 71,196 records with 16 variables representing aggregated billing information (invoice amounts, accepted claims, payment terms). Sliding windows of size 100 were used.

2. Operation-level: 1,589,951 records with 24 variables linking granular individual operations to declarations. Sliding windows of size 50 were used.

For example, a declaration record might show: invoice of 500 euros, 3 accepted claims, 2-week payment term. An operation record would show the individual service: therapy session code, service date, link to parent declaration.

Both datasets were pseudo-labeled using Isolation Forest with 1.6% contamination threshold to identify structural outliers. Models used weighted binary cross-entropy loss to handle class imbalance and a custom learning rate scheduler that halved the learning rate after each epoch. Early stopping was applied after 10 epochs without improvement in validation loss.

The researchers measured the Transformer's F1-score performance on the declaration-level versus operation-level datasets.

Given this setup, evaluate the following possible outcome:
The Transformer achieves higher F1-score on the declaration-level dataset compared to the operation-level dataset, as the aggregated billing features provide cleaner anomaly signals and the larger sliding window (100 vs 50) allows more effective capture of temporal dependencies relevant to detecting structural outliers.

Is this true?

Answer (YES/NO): YES